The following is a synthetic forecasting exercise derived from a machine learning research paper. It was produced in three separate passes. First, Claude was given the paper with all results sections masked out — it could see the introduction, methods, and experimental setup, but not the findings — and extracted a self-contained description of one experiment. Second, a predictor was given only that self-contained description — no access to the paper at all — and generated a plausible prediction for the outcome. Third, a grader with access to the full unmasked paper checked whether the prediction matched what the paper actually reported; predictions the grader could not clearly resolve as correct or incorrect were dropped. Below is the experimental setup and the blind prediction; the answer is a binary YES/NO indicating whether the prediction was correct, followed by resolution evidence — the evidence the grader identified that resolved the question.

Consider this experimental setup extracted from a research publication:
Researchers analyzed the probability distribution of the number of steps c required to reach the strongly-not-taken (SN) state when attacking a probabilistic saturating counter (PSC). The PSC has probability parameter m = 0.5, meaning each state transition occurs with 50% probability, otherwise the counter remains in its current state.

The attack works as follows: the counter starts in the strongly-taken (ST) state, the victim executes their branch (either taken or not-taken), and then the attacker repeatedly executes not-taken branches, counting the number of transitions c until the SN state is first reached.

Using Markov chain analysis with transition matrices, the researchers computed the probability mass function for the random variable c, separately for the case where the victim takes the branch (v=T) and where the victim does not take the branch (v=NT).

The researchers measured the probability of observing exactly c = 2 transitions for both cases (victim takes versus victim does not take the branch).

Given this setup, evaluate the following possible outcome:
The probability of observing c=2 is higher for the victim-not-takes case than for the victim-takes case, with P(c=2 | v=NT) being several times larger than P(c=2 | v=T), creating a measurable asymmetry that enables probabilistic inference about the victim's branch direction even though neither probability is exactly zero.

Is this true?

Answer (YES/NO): NO